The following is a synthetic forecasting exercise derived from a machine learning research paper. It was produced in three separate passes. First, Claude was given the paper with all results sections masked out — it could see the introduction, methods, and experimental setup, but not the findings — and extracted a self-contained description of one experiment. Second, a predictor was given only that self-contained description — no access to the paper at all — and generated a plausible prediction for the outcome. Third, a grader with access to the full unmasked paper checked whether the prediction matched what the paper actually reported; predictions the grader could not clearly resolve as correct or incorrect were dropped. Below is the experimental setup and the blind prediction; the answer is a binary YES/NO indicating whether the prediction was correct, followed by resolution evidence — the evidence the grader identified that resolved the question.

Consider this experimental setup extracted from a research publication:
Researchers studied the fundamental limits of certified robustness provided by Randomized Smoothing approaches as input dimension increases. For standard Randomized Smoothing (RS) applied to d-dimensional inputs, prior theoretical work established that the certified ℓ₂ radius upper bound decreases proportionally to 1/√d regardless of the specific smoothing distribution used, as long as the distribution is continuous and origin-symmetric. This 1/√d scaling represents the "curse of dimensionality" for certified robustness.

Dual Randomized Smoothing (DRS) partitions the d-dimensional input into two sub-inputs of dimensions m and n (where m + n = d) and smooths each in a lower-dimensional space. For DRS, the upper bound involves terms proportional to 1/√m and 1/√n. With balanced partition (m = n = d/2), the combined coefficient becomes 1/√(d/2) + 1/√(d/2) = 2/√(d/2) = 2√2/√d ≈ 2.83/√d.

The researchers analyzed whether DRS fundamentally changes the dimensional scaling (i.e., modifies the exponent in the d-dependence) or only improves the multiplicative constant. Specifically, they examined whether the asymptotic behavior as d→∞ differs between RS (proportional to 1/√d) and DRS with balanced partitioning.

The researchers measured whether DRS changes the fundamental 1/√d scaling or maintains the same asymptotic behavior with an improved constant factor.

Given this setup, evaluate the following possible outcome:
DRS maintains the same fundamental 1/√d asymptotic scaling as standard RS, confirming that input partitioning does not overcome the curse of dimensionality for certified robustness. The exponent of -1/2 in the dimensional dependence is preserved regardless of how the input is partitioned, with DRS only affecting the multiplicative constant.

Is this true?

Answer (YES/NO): YES